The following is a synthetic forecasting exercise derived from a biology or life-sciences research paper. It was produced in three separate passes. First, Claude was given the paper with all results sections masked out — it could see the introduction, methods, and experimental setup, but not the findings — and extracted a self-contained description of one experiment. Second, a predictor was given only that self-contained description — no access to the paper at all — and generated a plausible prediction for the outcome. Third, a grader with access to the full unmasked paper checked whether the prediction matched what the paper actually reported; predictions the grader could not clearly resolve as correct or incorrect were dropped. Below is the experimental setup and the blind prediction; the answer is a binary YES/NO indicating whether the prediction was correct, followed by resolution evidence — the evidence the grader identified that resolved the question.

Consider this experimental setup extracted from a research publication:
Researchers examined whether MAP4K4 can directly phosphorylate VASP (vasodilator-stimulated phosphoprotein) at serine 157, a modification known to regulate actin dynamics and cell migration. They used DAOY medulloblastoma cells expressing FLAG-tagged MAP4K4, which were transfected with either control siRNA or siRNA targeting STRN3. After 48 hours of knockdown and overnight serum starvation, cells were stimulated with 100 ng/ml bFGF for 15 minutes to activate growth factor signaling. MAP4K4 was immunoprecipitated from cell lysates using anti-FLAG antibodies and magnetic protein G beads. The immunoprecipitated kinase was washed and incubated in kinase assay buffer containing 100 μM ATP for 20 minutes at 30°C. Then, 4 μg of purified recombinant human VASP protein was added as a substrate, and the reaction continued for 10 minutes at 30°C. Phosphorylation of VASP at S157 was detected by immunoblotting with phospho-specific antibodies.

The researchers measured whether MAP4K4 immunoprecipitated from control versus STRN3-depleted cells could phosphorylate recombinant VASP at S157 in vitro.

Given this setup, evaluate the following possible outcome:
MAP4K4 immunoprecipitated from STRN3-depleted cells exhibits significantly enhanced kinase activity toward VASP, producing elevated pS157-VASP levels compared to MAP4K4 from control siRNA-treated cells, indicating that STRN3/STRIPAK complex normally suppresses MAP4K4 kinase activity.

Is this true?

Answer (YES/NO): NO